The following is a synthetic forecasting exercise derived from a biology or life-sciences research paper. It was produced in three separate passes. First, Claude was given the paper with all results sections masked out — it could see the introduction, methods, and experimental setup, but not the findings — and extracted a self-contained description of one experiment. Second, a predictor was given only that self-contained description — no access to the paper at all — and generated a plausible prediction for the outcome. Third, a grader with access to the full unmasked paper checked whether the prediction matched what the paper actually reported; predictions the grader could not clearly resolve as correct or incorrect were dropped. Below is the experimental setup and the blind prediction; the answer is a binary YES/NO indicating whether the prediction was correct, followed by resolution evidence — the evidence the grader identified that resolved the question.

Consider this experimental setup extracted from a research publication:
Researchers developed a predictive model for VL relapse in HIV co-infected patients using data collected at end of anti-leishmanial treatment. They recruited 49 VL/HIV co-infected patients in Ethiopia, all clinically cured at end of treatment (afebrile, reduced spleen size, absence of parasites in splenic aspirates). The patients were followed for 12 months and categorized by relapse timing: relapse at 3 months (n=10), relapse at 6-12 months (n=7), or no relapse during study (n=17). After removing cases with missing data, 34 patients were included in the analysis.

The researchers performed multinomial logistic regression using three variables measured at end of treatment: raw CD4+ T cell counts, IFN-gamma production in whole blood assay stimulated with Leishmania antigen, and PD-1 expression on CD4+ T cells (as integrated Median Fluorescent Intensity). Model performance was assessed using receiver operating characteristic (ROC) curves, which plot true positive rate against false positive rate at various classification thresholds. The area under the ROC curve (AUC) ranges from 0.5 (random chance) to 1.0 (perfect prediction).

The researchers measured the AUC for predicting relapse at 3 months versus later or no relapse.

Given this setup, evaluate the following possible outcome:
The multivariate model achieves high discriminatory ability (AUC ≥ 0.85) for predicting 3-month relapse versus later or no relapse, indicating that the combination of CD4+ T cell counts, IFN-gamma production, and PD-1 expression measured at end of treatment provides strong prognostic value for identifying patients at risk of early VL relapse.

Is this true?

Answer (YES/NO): YES